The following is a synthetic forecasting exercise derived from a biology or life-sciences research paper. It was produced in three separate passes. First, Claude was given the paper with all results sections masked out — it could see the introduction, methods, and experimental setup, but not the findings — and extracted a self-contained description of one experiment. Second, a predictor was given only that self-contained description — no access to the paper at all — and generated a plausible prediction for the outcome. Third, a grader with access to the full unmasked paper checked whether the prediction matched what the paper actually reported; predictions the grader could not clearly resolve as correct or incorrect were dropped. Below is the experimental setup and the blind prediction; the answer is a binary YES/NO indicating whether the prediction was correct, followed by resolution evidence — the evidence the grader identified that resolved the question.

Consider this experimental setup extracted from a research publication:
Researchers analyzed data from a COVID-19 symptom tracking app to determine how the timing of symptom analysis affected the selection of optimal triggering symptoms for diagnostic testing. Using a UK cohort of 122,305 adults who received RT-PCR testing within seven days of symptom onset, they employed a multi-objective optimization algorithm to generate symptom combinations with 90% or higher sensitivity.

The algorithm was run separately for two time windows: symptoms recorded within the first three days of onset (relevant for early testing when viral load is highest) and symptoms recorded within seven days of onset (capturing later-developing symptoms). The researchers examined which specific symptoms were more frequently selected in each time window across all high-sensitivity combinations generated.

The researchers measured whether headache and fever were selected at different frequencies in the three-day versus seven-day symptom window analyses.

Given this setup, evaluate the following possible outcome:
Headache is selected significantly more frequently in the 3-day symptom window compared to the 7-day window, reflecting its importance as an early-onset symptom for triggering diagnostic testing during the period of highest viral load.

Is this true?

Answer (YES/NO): NO